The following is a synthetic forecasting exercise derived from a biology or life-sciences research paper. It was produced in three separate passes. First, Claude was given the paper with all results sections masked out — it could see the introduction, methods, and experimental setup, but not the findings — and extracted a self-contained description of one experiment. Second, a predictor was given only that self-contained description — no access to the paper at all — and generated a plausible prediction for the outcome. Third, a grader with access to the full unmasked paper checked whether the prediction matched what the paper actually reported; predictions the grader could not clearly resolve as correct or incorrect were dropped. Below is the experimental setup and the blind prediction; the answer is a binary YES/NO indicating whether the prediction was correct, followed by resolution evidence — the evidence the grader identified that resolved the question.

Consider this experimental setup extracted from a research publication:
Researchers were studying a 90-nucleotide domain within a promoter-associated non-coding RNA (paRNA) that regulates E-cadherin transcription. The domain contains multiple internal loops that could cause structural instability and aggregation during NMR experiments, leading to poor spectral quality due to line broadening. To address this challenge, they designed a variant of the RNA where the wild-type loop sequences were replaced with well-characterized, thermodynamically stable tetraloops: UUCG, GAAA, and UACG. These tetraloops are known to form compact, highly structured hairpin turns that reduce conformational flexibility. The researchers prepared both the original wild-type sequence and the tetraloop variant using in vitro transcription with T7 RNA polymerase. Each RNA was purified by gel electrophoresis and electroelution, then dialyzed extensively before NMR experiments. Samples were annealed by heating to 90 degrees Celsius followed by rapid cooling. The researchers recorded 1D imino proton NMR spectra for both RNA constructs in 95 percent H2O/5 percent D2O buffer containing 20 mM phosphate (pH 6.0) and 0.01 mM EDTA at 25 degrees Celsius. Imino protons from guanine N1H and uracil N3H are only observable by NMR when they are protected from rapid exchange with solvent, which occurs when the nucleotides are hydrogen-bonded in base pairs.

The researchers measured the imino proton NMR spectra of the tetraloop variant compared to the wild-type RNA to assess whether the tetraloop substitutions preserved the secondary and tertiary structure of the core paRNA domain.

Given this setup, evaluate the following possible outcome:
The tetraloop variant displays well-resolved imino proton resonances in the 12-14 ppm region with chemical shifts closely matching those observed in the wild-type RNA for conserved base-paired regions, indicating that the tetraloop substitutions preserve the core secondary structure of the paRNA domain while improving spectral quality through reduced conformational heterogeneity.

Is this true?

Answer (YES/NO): YES